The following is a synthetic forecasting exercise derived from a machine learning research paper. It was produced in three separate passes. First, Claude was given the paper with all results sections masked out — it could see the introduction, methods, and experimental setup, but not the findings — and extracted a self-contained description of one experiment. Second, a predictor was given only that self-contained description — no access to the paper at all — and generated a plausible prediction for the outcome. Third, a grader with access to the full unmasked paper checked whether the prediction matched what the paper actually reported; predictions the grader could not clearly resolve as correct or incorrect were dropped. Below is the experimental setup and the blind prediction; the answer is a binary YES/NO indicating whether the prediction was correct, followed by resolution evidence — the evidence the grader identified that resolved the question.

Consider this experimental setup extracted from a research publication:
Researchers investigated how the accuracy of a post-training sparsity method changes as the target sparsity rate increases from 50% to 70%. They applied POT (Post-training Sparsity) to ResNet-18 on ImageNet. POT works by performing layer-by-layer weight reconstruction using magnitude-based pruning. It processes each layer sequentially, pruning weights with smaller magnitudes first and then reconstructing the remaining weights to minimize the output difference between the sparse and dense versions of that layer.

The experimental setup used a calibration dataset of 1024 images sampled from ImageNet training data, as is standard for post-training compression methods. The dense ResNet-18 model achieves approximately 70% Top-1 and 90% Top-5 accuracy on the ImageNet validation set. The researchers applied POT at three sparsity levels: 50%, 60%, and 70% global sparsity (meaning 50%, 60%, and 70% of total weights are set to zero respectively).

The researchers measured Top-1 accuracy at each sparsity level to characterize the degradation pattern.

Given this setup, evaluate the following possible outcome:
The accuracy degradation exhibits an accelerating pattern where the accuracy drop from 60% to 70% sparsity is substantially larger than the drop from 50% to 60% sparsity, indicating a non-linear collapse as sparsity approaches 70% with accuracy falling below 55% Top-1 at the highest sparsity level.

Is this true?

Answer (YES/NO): NO